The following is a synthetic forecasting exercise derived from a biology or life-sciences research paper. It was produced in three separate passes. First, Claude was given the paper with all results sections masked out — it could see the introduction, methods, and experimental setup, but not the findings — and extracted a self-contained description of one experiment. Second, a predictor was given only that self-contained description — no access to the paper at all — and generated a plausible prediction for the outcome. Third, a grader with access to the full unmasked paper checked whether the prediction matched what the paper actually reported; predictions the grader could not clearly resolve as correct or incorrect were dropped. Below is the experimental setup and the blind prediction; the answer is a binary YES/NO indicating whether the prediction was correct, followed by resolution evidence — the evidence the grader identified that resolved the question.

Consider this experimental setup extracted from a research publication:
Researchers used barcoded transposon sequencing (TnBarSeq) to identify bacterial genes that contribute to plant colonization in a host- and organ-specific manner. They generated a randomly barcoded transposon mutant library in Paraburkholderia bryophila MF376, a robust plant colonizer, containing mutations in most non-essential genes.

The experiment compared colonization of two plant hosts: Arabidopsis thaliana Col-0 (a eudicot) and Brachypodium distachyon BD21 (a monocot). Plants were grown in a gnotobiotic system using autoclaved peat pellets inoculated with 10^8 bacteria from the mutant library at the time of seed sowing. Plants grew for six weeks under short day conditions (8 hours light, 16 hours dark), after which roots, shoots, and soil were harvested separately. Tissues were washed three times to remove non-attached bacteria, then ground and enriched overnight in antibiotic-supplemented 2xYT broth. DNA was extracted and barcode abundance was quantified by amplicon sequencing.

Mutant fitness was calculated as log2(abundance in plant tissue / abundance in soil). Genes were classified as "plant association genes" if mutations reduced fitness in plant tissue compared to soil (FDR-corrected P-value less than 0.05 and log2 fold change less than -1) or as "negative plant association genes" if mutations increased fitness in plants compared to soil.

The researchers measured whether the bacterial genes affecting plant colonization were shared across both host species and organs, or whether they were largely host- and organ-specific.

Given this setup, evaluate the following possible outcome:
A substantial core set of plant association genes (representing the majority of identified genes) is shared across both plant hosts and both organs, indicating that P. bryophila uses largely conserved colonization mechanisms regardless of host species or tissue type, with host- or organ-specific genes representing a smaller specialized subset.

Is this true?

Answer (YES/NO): NO